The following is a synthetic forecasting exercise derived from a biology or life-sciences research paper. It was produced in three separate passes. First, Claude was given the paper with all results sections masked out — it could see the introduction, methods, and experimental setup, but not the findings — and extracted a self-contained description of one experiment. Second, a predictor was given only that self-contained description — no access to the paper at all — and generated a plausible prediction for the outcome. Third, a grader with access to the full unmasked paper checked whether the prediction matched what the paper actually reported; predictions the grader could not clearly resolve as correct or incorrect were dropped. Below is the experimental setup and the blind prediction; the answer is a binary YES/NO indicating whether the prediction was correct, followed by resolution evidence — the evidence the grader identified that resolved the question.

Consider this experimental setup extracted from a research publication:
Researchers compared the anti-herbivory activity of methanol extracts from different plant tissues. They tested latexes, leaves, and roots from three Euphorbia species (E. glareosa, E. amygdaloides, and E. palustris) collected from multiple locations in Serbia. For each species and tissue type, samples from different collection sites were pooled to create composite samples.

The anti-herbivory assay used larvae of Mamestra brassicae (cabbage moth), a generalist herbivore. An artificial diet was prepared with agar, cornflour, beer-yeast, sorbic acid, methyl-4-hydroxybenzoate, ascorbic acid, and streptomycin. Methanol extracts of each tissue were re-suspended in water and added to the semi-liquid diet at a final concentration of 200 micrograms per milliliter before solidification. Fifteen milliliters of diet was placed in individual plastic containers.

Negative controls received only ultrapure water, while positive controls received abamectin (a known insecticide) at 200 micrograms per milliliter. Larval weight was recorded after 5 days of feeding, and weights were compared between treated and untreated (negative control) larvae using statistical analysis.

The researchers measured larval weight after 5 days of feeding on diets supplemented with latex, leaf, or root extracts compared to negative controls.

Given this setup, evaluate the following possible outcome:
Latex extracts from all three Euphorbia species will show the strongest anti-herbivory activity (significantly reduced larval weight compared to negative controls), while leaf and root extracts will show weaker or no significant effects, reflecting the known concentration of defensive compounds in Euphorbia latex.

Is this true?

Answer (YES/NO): NO